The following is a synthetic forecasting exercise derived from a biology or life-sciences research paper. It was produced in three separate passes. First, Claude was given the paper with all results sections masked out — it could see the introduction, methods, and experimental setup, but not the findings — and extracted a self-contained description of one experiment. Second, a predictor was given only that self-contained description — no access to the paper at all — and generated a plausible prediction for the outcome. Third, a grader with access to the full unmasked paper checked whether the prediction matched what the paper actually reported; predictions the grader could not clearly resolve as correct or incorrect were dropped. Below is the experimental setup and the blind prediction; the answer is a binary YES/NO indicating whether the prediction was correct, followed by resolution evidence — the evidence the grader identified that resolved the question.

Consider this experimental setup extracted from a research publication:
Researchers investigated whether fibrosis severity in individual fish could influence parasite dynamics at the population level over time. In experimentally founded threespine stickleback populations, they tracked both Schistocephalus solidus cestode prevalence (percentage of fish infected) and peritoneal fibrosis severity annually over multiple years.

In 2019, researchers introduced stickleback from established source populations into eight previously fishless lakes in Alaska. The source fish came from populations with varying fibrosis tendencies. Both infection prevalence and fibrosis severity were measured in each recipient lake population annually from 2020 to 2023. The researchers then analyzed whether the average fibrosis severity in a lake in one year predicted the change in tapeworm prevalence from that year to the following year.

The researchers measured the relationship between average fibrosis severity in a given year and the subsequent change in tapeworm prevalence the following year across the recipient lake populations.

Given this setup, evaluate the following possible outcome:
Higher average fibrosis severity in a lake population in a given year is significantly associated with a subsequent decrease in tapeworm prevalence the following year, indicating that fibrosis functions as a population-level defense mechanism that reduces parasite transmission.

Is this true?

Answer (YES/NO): YES